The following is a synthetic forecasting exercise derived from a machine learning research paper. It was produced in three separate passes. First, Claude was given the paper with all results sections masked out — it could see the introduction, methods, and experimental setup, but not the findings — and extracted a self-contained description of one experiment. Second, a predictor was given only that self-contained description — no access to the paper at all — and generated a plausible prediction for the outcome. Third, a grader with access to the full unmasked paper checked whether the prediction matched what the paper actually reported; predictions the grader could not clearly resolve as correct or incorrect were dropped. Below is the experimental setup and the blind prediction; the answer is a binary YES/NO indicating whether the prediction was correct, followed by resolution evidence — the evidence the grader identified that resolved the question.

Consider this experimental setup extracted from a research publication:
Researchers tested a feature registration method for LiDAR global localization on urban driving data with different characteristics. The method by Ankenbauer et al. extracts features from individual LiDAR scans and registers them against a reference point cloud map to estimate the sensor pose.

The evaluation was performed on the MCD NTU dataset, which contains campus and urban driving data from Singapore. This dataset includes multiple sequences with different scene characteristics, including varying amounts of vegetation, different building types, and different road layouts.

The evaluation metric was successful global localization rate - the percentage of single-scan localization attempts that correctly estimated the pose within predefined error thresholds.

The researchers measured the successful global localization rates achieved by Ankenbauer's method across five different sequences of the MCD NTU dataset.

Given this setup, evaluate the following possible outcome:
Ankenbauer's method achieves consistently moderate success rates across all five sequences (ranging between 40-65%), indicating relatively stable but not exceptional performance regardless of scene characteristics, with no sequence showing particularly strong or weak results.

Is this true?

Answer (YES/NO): NO